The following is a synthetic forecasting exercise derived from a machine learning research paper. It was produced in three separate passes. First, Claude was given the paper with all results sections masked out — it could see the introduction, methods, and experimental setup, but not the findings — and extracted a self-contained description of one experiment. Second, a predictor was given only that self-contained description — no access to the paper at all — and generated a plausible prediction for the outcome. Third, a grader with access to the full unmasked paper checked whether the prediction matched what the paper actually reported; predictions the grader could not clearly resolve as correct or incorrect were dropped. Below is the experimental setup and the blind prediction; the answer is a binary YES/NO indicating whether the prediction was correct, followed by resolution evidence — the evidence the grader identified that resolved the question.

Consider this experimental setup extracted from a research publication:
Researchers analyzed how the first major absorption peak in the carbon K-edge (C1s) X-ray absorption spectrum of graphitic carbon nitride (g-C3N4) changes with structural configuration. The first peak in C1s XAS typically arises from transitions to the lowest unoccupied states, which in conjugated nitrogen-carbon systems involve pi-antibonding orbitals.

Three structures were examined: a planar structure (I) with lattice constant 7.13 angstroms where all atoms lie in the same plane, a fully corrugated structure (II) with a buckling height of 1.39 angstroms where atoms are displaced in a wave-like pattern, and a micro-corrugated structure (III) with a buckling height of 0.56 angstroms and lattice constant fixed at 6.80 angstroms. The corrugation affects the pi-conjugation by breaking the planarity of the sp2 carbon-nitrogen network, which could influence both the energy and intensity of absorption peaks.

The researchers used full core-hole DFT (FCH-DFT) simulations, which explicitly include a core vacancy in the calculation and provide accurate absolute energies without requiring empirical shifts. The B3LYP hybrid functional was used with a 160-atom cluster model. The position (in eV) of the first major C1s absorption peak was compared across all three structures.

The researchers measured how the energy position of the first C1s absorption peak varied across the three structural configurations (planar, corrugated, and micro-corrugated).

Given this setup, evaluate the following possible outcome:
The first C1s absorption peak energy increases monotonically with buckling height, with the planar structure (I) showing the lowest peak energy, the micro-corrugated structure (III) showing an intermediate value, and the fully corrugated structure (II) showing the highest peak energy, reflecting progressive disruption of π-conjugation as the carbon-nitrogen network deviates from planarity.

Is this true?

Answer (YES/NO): NO